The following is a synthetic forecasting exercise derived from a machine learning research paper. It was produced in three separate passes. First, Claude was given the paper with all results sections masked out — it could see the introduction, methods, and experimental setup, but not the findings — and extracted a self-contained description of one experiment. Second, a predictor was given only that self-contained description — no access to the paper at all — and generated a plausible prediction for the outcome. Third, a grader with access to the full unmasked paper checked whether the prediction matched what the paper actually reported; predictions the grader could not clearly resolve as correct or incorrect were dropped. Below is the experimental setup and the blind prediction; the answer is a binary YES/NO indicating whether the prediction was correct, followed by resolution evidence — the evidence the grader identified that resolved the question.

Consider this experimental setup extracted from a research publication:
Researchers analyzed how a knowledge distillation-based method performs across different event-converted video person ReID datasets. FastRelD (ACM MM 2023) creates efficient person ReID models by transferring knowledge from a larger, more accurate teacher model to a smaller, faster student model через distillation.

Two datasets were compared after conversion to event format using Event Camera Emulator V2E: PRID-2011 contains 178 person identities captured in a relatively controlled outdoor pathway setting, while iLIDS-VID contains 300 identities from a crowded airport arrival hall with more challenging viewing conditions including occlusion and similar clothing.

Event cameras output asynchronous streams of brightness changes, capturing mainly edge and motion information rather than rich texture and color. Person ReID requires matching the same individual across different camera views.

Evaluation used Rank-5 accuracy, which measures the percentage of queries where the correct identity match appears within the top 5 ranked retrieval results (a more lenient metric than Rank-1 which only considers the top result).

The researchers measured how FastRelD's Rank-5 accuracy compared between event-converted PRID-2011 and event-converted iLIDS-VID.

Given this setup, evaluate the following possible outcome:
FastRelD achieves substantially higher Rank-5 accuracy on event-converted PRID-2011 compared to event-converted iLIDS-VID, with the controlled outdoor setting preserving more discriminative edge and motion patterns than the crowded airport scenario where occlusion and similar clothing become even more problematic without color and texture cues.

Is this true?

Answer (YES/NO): YES